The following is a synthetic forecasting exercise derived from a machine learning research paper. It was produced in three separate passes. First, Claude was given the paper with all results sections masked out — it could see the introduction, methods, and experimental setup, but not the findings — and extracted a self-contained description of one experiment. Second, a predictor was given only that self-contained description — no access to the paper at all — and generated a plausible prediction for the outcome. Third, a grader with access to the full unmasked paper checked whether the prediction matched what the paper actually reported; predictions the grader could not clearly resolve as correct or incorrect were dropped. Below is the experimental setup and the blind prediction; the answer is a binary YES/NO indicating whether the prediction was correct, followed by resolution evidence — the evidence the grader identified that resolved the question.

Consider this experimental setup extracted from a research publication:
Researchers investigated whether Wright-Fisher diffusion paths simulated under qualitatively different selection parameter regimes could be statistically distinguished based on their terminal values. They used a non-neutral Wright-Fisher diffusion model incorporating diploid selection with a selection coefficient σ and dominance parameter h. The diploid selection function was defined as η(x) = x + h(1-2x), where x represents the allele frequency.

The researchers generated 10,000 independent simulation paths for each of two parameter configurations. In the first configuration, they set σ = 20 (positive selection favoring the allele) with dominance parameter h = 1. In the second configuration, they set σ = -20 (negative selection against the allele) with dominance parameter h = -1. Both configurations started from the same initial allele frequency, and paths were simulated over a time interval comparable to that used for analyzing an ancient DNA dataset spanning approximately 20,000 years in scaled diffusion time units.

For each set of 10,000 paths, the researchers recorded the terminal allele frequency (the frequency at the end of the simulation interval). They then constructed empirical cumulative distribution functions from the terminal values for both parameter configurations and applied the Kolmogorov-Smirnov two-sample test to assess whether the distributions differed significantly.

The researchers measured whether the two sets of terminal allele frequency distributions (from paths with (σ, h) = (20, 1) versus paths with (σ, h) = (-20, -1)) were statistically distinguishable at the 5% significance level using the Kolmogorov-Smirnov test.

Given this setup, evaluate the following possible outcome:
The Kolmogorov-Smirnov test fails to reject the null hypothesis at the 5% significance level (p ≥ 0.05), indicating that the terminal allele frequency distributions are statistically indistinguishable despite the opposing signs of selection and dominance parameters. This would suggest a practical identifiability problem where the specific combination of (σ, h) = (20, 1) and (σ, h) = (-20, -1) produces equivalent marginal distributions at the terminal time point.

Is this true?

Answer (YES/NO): YES